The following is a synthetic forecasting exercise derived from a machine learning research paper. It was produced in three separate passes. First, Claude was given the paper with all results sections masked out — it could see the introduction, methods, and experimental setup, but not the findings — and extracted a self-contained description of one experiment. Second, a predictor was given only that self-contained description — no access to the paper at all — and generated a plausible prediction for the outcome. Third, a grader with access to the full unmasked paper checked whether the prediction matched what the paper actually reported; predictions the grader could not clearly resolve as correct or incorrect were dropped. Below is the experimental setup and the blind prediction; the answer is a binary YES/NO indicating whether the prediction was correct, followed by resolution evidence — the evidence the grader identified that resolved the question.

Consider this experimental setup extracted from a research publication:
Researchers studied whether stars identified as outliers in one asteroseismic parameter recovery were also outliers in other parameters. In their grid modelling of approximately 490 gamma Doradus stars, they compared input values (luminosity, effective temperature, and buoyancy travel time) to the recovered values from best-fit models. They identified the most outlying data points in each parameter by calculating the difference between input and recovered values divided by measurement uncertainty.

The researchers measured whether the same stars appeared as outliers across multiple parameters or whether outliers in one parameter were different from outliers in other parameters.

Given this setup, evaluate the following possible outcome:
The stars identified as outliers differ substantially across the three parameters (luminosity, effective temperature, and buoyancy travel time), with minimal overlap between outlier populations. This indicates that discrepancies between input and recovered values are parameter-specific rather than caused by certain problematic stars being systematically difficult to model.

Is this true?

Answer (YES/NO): YES